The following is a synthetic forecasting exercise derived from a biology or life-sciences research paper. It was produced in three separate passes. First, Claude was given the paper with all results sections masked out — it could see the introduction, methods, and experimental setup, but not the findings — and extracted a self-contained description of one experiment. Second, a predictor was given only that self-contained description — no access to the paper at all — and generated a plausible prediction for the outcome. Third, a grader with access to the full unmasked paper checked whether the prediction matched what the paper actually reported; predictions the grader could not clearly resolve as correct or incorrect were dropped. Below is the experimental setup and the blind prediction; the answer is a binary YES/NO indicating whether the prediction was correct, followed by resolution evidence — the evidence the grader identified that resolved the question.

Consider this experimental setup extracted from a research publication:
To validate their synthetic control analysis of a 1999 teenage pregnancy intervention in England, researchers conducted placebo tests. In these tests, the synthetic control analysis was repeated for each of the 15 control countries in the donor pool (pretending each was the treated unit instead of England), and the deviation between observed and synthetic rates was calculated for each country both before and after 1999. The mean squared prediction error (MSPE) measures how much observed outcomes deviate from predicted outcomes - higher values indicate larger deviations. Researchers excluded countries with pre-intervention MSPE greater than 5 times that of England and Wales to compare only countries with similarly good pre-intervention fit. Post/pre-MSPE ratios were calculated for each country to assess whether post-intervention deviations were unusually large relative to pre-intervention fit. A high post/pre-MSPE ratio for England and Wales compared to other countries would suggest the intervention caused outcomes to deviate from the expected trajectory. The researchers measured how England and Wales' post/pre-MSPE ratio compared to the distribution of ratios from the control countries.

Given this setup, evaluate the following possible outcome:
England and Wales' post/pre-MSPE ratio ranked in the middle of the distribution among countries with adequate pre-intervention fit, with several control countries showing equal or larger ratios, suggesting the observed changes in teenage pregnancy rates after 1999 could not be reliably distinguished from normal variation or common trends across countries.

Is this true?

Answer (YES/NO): NO